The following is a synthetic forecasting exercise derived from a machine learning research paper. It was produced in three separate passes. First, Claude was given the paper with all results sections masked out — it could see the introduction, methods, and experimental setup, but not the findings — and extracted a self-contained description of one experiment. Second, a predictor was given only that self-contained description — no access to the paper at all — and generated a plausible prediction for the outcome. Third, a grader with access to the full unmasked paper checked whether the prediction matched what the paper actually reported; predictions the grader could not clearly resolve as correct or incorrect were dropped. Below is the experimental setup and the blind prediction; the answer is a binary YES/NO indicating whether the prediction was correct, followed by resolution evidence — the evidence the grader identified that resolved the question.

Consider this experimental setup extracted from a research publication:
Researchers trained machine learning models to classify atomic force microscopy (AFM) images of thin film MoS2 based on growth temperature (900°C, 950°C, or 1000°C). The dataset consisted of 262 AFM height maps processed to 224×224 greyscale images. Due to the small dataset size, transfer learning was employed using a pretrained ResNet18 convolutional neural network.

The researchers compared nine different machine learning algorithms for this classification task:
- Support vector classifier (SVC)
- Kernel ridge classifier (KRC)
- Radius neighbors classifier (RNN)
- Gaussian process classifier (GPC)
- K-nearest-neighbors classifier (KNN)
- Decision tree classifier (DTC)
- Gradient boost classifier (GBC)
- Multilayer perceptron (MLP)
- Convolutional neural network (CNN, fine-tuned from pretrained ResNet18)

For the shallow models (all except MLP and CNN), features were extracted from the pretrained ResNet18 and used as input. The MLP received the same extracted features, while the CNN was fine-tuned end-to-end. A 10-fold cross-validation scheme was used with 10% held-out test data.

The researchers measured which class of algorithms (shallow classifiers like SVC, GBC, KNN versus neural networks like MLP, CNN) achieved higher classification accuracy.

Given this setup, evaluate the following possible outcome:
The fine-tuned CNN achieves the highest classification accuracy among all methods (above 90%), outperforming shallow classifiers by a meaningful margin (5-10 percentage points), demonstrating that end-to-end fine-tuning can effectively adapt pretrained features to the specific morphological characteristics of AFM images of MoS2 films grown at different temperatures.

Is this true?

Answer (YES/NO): NO